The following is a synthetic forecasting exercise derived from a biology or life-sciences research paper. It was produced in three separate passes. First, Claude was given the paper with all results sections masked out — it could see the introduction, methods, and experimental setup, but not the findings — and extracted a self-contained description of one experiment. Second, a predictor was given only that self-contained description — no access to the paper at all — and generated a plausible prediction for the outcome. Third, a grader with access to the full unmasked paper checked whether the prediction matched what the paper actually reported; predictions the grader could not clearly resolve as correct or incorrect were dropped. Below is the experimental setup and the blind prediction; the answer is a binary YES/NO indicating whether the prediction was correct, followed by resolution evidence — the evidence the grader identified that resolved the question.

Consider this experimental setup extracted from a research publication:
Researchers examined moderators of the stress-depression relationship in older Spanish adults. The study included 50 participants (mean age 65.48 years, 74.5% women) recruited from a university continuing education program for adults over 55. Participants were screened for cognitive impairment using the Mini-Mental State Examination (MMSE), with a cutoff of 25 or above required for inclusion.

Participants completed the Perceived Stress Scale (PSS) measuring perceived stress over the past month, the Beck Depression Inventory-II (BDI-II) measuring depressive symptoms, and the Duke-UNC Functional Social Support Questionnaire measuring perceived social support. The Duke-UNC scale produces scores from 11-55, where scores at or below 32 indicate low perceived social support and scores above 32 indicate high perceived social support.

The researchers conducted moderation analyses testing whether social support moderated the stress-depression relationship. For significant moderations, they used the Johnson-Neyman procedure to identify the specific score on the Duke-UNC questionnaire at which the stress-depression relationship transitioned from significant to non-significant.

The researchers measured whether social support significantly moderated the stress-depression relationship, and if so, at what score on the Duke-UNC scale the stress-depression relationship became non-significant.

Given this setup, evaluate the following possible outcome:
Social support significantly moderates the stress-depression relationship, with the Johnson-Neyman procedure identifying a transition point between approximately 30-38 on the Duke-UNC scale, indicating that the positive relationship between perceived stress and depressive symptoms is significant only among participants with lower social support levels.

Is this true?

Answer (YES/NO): NO